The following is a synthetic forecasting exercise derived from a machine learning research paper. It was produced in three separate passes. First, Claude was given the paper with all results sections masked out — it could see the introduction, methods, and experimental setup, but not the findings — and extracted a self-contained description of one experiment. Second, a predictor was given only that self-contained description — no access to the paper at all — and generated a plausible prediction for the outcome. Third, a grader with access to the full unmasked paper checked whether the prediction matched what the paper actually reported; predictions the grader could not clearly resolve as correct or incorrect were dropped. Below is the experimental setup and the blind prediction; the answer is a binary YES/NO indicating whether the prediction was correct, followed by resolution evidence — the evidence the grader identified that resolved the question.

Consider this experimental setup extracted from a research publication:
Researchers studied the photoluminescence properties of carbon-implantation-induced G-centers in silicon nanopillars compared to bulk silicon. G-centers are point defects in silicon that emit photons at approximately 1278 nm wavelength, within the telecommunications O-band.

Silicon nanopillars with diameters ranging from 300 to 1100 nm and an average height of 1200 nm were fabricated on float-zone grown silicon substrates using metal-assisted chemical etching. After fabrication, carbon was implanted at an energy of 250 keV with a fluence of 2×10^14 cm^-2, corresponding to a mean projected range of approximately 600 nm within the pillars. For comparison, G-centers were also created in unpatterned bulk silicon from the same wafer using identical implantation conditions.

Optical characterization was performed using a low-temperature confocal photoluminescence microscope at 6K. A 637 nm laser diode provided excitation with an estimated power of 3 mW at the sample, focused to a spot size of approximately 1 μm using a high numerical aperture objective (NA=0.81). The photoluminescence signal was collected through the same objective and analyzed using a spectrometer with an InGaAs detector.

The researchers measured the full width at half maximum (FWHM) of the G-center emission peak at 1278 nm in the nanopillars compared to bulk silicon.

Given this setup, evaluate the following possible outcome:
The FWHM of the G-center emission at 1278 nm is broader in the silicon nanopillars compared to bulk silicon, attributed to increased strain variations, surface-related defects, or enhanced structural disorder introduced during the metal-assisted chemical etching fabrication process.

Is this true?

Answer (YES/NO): NO